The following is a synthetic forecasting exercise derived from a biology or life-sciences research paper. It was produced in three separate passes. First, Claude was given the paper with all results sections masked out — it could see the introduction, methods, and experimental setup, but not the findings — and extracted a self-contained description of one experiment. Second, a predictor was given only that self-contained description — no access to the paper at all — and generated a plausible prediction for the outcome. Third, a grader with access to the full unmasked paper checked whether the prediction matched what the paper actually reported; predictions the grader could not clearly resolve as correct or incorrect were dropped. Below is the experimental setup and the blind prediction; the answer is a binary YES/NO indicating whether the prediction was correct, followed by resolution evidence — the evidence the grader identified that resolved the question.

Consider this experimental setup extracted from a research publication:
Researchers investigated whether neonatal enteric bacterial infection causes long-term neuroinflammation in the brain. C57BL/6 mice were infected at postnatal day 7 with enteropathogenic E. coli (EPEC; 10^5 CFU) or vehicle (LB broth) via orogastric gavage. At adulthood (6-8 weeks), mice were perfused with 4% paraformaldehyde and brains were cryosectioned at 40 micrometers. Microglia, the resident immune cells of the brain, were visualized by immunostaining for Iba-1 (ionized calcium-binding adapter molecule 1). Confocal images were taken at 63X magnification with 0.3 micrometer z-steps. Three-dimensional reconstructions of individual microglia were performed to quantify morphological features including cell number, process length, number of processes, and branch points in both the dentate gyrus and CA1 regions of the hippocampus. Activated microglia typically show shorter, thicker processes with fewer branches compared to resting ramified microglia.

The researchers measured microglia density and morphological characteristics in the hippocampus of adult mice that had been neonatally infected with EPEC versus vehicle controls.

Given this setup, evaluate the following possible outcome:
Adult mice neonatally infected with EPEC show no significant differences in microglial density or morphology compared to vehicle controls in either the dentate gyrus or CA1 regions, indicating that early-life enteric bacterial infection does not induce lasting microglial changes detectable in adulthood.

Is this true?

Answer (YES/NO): NO